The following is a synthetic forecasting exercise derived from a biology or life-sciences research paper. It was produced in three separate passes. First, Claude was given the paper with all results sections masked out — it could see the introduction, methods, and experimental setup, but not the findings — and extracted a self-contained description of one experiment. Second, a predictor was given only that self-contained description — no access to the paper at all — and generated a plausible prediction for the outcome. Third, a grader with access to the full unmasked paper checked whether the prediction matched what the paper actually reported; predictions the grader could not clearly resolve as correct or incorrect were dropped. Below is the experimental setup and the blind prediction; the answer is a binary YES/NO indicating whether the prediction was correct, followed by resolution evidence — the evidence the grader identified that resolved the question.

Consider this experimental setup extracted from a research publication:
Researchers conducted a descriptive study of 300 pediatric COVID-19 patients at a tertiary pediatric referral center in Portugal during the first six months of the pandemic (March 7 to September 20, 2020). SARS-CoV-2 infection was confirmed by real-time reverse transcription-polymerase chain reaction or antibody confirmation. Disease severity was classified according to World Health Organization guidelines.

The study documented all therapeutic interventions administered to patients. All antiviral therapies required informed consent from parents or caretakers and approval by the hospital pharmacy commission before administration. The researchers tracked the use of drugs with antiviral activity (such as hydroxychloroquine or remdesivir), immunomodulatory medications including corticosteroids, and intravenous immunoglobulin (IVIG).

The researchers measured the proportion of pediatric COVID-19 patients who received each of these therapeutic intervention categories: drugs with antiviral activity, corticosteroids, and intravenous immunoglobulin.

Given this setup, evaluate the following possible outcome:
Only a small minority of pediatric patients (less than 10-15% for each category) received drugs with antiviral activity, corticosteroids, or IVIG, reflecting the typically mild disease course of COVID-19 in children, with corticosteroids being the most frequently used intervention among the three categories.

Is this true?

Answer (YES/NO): NO